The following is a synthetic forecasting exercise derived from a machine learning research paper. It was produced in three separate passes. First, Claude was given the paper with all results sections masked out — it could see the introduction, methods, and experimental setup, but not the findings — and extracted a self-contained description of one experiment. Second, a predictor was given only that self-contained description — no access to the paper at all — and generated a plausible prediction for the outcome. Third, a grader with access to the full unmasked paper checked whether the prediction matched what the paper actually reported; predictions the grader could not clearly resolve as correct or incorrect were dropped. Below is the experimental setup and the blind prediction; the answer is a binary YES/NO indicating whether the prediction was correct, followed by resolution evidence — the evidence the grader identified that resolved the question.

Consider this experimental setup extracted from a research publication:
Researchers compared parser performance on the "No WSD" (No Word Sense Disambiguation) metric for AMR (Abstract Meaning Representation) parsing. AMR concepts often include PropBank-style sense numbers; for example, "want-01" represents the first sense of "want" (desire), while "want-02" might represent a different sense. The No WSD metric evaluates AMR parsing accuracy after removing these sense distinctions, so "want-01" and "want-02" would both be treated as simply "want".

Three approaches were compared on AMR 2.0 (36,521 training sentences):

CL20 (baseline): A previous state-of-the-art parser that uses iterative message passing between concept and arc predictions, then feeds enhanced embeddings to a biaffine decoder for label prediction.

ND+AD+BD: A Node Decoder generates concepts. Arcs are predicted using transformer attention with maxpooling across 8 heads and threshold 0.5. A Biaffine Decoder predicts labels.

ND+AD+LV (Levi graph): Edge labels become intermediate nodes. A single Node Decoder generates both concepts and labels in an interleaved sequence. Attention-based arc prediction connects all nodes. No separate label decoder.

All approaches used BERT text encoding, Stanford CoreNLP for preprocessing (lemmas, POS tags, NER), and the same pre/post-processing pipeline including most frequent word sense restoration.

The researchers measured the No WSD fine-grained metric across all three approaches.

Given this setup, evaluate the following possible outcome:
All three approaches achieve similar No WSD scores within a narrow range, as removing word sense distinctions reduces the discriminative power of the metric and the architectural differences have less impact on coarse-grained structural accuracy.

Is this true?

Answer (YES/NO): YES